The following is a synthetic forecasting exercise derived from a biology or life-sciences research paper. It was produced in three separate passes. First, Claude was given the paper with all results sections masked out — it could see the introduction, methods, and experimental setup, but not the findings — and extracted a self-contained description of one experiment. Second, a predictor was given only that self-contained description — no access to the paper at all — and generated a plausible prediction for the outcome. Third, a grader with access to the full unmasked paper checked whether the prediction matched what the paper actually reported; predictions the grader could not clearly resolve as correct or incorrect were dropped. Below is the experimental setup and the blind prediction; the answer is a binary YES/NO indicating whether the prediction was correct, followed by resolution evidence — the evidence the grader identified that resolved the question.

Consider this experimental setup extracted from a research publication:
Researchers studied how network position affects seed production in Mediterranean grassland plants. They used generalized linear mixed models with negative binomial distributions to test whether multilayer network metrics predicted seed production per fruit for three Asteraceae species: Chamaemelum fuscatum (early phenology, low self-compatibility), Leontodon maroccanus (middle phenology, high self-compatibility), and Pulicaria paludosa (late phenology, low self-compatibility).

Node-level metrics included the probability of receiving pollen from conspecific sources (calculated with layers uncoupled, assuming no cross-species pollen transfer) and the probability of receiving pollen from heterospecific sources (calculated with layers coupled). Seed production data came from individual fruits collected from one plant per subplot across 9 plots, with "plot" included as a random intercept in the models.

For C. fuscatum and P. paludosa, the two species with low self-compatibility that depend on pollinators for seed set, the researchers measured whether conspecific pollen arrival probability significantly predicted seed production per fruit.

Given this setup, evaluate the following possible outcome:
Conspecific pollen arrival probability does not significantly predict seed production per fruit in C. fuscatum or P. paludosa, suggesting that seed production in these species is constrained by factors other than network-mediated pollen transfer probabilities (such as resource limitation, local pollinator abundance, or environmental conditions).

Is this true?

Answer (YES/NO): NO